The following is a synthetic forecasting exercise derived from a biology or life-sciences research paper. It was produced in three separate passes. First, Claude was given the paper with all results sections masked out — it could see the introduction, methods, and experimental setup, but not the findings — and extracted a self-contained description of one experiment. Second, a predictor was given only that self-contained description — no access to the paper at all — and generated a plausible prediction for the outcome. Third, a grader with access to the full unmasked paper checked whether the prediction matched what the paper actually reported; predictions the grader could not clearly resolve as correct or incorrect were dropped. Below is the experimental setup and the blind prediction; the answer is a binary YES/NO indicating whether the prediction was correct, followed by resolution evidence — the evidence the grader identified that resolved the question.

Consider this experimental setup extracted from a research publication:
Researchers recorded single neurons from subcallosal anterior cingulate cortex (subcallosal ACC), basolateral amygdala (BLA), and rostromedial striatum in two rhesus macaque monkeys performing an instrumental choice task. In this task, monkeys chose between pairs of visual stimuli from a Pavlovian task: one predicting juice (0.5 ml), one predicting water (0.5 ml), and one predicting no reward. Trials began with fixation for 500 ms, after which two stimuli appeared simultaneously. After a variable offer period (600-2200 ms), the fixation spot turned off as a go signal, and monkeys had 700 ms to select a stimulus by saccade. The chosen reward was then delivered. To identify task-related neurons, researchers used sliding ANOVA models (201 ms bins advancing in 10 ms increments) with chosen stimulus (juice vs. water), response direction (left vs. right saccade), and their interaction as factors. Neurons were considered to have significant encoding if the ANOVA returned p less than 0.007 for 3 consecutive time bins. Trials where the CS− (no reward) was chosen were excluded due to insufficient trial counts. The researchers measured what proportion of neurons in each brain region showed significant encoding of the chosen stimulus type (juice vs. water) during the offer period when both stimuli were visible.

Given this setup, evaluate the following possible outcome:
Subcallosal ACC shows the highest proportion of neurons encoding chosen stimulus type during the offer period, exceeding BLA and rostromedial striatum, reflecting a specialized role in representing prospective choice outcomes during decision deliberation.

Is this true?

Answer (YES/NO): NO